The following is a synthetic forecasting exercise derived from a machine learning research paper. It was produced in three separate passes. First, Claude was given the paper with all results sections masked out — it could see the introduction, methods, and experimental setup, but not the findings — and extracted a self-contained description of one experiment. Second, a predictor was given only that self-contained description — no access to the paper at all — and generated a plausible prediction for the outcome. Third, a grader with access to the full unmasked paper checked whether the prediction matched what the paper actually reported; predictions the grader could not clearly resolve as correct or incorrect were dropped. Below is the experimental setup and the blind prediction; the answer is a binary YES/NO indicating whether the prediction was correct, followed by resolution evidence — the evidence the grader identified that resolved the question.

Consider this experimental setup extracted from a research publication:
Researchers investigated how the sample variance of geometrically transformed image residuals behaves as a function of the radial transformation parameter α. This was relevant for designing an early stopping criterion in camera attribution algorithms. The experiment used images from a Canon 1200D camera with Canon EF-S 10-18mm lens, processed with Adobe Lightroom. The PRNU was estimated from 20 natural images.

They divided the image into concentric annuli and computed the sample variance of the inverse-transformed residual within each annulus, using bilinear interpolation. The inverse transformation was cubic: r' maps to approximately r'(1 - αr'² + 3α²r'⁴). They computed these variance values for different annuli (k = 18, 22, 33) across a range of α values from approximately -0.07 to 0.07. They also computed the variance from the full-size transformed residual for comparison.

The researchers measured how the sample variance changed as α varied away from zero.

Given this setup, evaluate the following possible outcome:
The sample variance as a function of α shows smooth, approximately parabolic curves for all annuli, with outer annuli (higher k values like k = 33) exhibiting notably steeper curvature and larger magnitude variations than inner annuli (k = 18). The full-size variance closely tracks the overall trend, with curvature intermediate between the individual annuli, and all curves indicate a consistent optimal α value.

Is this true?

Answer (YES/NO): NO